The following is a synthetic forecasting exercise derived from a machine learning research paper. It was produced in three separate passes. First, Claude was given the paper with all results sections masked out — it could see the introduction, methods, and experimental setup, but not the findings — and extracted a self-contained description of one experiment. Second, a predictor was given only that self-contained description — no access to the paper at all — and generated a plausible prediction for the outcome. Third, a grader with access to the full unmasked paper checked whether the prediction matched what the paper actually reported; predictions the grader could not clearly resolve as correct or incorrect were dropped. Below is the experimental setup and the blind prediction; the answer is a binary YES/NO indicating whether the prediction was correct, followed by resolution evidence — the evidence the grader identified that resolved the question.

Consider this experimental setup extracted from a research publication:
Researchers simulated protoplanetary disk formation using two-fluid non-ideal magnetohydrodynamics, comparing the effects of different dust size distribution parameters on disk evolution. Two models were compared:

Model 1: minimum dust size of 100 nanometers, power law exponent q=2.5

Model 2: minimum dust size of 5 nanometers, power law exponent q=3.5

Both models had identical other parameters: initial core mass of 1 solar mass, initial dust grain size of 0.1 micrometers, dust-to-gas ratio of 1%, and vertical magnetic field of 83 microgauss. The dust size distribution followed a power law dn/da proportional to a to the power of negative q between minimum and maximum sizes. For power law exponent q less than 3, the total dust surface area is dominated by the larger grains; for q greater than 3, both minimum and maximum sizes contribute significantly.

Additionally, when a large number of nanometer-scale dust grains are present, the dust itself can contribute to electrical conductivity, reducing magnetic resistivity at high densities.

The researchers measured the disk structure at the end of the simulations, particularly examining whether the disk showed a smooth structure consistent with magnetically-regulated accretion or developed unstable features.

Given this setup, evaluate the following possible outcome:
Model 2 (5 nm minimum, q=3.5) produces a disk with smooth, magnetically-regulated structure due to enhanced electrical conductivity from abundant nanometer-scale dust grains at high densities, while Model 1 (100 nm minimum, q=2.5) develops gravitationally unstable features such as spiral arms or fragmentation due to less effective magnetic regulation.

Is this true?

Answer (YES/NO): NO